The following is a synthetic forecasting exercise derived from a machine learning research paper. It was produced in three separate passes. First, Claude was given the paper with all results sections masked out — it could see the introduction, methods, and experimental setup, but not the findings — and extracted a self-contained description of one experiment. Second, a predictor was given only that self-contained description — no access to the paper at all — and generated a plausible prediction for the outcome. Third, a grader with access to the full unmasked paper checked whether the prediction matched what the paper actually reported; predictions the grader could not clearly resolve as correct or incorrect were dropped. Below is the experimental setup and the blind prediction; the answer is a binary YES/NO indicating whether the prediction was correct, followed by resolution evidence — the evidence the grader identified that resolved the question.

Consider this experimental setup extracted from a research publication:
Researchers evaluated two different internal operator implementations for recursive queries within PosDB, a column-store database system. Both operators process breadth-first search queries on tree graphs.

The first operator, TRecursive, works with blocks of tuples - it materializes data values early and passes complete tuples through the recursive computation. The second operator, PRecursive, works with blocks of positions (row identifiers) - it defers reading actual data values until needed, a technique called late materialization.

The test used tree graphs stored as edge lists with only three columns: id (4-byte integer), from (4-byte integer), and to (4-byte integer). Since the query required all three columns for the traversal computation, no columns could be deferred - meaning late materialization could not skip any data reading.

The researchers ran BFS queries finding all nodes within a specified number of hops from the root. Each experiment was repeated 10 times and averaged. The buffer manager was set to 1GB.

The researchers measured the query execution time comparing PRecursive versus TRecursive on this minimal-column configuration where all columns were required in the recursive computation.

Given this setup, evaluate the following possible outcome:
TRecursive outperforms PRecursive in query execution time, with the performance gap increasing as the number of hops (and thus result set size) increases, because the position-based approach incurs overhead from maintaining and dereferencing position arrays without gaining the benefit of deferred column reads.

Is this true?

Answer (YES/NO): NO